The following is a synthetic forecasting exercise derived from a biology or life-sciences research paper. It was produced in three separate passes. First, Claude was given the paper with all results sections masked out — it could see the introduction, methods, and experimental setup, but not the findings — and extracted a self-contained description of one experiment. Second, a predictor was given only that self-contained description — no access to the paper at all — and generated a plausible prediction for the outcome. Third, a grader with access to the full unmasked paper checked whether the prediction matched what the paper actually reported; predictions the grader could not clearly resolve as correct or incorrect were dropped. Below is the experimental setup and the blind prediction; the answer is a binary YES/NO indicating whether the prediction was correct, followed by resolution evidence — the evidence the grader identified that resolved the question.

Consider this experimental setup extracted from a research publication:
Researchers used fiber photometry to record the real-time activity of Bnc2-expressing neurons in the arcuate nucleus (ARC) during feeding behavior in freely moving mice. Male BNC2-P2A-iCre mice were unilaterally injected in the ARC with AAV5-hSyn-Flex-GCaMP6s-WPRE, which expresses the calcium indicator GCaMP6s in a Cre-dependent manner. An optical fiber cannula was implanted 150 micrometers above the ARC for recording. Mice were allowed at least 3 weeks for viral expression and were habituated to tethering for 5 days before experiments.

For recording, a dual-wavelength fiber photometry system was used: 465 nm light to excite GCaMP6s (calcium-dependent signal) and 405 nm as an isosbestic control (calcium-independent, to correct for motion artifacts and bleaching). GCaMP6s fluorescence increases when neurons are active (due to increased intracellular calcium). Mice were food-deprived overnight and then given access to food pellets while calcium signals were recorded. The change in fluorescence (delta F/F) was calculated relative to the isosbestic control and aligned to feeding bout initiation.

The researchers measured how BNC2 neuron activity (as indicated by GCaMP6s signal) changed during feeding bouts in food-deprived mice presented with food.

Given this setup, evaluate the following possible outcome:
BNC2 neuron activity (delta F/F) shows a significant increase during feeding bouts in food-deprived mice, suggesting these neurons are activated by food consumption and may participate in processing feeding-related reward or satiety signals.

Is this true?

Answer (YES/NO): YES